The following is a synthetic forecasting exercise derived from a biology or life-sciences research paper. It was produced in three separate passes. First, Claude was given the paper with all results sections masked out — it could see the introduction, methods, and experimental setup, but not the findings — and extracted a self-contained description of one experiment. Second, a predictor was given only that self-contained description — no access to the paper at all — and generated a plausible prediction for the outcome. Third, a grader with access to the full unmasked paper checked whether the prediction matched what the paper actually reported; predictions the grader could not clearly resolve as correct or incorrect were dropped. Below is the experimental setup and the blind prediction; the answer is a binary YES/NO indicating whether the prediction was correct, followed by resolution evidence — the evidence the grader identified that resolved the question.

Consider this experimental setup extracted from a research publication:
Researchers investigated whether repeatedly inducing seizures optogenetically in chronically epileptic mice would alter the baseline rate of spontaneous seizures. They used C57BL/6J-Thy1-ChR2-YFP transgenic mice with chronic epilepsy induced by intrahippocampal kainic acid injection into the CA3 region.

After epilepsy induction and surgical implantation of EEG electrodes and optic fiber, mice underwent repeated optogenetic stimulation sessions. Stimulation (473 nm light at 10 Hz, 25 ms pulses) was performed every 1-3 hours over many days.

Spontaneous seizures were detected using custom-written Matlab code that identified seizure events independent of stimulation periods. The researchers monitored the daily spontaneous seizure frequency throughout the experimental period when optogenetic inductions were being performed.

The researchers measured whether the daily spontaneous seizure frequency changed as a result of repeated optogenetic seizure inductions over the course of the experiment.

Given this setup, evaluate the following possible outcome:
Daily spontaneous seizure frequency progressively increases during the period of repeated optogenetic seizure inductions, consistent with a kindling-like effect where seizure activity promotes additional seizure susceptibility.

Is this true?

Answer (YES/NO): NO